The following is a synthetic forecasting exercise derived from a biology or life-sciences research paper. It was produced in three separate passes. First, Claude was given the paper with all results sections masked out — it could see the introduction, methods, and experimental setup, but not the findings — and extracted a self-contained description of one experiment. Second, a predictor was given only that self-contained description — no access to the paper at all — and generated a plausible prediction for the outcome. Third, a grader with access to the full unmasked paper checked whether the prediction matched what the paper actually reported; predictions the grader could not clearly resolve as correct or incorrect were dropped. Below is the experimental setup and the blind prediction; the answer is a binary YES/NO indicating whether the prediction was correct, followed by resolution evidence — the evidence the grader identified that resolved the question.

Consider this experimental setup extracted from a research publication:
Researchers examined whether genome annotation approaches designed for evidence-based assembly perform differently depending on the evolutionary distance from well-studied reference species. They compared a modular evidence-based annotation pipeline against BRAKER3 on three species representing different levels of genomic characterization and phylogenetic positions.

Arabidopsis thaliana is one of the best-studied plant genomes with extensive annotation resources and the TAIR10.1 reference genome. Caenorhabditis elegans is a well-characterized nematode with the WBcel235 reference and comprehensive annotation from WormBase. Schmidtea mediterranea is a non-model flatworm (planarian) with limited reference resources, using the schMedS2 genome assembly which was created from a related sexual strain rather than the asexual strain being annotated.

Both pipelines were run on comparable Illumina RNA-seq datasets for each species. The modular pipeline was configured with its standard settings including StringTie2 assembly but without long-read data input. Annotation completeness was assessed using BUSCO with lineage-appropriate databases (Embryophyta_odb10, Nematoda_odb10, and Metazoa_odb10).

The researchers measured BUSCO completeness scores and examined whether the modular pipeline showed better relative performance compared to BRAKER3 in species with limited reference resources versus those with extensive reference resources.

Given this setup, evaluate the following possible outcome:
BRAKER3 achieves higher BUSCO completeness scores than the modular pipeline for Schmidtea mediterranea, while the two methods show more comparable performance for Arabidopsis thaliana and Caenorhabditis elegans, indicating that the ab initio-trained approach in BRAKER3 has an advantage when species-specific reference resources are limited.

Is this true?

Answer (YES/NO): NO